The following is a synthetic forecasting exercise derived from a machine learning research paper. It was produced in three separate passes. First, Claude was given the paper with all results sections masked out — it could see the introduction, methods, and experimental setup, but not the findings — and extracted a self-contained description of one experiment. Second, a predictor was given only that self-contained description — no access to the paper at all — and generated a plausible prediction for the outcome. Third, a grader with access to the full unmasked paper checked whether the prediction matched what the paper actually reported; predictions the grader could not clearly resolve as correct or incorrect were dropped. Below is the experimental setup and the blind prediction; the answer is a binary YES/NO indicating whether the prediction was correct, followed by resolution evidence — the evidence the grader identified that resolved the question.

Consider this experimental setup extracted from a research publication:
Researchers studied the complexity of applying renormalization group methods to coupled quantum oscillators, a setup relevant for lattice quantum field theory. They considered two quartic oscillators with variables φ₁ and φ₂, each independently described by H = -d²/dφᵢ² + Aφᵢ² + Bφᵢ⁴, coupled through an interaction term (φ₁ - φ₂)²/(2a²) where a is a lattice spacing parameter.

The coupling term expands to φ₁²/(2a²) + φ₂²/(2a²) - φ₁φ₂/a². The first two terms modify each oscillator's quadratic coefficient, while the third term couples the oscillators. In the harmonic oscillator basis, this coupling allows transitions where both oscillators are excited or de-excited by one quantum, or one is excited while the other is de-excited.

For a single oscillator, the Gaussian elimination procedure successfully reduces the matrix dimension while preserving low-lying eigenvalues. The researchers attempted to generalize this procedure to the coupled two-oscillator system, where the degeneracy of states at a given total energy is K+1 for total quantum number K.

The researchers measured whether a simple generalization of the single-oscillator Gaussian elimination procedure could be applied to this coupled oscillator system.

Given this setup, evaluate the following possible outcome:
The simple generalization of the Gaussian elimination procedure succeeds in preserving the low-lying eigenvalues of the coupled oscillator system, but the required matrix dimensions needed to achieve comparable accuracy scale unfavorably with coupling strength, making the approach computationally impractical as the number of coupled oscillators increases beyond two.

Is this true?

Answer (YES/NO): NO